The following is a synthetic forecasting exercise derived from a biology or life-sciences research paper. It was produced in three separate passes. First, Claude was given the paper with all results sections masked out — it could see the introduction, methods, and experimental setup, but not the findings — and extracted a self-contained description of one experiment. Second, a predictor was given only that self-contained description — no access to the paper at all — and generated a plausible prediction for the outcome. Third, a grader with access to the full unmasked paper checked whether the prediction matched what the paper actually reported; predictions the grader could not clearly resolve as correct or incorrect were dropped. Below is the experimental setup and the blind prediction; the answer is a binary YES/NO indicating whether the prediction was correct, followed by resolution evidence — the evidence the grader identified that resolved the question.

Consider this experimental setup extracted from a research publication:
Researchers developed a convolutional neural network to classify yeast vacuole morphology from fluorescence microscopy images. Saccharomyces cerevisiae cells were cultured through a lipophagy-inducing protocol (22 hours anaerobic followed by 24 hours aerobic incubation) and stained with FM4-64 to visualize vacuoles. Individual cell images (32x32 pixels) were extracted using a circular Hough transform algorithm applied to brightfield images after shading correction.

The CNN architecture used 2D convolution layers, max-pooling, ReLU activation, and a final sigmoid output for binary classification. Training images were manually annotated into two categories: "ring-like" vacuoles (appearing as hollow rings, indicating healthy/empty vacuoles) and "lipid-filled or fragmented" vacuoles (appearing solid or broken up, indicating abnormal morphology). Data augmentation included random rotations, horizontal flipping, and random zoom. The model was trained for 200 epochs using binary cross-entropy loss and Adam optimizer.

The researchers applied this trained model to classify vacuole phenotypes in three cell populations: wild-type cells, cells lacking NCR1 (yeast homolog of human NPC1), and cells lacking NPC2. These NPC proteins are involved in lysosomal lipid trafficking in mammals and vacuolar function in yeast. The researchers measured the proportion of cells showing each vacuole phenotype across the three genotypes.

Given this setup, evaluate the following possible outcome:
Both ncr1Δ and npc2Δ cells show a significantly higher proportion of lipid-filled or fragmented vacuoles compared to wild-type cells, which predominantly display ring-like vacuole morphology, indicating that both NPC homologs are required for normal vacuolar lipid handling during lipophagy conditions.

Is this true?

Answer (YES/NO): NO